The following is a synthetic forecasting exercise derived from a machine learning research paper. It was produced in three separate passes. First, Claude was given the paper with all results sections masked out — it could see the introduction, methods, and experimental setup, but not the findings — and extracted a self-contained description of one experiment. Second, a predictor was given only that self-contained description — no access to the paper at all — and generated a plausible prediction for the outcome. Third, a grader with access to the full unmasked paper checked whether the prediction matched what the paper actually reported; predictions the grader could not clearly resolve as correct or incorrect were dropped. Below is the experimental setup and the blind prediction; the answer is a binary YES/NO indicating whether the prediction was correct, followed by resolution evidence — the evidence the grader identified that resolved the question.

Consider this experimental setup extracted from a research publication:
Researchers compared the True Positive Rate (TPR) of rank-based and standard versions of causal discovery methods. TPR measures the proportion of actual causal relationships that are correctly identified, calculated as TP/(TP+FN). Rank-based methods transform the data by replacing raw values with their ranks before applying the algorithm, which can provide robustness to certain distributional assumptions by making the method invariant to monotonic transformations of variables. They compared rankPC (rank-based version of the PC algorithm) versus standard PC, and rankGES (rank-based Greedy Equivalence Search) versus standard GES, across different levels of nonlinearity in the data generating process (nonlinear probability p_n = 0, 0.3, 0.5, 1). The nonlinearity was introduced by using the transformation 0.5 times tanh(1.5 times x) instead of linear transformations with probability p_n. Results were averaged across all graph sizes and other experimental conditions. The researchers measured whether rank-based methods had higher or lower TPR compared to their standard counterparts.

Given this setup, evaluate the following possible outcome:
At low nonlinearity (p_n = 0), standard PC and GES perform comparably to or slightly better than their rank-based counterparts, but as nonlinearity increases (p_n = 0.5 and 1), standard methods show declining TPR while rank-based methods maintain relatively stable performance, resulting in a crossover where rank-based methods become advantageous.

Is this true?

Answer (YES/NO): NO